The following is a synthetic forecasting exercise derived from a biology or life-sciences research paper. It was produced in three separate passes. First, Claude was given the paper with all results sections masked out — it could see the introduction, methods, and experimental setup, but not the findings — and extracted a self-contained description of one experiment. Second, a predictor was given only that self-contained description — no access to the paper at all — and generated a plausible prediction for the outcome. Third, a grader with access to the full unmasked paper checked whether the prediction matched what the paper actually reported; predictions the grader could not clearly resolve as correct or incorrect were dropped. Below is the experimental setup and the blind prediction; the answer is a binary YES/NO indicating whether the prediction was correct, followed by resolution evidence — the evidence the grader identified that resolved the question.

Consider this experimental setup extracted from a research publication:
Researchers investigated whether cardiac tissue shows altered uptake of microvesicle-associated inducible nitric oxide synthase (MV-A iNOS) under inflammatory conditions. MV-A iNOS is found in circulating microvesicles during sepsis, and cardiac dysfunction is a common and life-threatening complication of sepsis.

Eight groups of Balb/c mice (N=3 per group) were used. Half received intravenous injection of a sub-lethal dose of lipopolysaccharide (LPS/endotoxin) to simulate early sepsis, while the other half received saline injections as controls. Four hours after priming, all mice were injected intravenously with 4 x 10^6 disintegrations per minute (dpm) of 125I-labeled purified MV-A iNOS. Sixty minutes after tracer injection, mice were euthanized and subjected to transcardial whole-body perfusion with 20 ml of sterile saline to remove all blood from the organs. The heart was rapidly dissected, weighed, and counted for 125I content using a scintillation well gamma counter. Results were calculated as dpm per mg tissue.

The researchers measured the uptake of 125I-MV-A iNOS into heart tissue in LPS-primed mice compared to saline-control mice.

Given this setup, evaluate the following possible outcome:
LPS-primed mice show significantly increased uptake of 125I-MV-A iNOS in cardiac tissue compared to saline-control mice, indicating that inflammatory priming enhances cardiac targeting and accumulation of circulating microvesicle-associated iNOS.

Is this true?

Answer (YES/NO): YES